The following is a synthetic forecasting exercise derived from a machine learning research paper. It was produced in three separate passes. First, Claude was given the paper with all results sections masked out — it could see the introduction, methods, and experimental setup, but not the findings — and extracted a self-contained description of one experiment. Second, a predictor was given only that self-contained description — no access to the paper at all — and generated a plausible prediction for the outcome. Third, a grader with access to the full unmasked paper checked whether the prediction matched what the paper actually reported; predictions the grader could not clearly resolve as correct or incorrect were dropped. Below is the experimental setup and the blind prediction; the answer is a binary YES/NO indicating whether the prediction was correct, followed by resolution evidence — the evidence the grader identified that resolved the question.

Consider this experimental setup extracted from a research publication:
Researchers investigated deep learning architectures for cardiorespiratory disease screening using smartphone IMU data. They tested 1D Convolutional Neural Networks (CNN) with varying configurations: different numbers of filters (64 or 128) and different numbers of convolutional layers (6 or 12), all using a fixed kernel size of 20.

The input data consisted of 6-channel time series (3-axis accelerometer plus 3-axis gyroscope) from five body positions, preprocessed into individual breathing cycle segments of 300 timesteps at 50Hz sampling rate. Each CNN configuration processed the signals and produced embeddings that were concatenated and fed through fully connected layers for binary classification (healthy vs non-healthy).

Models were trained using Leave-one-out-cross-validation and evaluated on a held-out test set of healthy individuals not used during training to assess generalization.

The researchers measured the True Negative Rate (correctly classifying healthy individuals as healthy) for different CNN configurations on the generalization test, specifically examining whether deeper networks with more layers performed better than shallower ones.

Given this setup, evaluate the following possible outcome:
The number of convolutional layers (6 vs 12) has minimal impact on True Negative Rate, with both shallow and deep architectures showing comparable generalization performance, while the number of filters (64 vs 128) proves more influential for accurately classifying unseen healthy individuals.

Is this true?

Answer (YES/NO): YES